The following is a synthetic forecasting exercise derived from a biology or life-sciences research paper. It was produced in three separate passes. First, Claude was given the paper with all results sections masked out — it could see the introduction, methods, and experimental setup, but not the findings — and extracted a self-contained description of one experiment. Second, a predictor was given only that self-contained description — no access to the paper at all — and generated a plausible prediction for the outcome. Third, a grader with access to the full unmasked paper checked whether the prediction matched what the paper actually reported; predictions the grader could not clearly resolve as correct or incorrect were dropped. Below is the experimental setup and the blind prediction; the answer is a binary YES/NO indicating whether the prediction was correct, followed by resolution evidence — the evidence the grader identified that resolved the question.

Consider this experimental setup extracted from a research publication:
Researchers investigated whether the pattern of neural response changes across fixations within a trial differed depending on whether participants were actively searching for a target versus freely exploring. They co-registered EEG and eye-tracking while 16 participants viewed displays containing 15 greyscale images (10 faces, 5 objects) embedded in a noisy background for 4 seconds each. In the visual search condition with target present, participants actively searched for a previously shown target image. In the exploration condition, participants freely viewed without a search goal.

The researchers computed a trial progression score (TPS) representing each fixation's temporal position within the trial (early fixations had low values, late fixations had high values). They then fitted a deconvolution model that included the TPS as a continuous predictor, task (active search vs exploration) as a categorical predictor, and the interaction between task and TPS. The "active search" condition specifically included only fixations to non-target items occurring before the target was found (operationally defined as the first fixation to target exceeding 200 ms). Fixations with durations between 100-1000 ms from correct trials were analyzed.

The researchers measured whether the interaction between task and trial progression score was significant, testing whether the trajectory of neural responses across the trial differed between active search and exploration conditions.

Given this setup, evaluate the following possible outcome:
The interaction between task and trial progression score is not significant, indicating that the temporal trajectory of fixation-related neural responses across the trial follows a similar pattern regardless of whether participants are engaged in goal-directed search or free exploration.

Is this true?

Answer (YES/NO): NO